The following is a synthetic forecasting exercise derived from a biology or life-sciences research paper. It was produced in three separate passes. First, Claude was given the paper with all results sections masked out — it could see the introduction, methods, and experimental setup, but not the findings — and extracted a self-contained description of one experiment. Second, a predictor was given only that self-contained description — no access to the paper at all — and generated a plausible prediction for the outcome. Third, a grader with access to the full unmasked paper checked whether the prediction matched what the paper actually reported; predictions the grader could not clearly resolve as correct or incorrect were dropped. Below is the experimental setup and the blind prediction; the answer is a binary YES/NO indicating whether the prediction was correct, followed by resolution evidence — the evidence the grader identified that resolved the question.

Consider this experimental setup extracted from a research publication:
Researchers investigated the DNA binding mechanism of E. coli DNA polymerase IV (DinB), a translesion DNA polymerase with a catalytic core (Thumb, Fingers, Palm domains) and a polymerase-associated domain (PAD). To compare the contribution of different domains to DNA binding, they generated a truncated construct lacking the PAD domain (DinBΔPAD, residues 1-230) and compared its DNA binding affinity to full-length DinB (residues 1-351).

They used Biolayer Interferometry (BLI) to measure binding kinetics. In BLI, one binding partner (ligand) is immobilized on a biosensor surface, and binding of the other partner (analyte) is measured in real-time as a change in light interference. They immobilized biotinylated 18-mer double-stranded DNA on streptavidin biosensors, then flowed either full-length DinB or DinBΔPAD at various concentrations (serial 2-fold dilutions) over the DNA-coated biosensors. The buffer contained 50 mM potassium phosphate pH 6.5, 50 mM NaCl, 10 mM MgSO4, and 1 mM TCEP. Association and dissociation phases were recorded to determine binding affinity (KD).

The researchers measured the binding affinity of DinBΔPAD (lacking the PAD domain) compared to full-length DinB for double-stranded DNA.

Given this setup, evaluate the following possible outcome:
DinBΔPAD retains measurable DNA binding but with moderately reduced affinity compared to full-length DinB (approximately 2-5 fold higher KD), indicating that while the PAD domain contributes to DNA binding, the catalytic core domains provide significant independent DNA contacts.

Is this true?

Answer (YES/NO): NO